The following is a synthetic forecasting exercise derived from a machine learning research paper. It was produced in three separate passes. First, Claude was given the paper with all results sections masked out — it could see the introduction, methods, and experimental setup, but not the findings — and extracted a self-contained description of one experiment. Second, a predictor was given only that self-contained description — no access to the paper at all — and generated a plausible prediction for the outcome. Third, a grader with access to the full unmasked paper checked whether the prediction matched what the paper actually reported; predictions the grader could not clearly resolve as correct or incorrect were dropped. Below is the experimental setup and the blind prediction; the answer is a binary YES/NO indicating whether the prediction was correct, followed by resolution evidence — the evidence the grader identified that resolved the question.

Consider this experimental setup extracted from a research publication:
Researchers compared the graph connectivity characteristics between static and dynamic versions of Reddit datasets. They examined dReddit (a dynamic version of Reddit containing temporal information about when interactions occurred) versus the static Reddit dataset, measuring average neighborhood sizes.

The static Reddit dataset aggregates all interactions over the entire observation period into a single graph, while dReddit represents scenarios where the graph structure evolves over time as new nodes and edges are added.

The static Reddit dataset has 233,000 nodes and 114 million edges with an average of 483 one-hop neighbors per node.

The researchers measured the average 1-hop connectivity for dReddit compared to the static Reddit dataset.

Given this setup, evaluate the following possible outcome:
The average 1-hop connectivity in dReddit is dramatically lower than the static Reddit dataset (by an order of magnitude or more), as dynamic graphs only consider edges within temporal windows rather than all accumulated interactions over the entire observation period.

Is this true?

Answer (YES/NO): NO